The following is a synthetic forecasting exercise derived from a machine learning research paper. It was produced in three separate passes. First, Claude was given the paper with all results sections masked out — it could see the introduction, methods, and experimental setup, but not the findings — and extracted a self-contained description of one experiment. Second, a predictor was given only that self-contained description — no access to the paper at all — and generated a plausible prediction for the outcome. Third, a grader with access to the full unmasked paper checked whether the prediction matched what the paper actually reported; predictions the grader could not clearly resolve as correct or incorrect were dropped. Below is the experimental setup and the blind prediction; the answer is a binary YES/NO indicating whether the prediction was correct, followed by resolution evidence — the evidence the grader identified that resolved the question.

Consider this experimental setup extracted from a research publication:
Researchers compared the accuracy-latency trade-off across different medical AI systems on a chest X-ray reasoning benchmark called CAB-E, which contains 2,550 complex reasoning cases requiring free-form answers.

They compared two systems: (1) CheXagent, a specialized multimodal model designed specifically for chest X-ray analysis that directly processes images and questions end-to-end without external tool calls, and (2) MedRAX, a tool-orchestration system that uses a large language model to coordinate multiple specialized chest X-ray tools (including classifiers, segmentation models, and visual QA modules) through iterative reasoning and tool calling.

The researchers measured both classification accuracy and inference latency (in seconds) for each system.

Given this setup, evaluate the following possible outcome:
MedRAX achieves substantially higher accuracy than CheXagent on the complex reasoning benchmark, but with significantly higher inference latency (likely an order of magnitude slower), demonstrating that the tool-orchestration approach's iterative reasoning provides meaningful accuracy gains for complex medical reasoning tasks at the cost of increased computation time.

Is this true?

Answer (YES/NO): NO